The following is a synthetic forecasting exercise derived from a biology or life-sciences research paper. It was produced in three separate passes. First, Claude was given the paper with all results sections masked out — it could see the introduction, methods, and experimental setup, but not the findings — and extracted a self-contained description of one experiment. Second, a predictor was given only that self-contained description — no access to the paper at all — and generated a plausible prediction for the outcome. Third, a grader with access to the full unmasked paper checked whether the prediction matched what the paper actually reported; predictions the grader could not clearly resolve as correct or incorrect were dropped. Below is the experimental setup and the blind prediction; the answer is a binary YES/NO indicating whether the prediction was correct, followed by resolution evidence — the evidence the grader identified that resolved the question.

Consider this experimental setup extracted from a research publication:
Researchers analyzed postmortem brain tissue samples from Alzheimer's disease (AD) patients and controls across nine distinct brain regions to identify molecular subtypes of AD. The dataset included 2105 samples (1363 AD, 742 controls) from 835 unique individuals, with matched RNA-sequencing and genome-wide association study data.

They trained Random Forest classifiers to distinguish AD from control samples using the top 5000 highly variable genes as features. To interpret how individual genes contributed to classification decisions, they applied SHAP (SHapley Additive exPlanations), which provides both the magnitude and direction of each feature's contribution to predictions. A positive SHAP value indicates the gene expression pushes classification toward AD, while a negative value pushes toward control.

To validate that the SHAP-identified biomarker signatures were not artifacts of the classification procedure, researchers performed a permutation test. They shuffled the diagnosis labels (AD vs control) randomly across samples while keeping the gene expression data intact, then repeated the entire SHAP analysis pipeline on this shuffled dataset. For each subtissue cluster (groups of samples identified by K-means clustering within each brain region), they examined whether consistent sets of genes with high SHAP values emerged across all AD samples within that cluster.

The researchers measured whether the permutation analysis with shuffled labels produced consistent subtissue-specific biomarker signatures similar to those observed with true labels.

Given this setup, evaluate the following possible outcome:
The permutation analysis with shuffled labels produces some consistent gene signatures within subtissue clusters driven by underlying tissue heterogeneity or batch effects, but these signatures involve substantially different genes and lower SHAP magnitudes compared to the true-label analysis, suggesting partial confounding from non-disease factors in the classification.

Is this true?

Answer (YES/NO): NO